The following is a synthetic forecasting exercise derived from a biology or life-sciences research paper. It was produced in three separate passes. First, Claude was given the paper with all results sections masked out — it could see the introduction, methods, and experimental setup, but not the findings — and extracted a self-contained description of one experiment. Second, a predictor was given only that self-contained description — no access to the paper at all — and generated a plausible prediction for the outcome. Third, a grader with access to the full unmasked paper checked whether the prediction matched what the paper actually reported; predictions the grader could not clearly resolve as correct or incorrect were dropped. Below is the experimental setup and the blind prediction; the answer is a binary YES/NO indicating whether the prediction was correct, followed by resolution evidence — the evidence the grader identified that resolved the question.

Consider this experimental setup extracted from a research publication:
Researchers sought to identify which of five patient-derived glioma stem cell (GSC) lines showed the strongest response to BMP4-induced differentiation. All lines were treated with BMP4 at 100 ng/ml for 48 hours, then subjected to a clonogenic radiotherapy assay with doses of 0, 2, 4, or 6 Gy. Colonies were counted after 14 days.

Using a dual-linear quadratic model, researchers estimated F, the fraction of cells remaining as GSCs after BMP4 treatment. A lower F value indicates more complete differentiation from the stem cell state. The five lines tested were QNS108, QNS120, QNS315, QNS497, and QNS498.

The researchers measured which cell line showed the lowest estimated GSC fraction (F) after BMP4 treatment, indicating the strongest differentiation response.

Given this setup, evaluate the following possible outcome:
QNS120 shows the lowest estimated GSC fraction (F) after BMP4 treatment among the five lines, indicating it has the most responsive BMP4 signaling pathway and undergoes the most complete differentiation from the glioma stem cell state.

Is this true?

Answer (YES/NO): NO